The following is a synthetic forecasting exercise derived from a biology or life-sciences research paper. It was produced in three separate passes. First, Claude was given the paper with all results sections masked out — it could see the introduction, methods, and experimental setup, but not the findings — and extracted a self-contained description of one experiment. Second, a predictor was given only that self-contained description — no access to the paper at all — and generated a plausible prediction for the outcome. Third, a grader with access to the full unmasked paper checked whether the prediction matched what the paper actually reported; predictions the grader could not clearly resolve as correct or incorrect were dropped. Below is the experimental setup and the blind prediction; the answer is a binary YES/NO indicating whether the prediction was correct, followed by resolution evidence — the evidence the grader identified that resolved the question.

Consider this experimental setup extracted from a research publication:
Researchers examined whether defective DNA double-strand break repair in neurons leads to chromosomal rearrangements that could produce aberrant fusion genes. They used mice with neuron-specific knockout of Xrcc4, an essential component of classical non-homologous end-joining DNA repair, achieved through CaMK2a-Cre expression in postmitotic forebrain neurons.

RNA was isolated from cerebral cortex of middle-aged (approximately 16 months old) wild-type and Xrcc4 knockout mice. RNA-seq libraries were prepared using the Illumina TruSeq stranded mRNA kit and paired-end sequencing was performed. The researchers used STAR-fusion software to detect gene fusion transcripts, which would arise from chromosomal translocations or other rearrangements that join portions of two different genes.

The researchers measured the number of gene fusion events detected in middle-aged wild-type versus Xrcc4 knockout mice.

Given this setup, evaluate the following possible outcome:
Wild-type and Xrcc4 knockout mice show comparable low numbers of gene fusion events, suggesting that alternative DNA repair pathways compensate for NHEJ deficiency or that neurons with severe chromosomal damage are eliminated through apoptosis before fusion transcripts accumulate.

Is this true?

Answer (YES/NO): YES